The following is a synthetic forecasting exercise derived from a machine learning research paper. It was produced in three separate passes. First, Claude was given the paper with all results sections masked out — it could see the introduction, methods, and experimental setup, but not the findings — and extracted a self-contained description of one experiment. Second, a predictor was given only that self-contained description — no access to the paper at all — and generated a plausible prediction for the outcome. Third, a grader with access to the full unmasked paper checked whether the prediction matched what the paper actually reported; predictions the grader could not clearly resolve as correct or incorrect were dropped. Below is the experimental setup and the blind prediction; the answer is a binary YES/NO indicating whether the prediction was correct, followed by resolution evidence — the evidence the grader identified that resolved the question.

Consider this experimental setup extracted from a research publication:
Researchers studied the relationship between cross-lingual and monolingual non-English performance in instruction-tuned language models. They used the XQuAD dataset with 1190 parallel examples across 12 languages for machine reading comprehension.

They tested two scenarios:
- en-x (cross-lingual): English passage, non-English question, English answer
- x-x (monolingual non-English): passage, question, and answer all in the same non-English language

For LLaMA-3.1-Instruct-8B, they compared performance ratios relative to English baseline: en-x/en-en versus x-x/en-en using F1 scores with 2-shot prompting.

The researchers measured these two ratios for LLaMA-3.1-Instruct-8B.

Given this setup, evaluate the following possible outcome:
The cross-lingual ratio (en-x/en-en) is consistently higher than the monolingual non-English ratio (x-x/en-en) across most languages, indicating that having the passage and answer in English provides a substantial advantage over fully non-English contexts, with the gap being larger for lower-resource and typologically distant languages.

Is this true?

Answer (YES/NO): NO